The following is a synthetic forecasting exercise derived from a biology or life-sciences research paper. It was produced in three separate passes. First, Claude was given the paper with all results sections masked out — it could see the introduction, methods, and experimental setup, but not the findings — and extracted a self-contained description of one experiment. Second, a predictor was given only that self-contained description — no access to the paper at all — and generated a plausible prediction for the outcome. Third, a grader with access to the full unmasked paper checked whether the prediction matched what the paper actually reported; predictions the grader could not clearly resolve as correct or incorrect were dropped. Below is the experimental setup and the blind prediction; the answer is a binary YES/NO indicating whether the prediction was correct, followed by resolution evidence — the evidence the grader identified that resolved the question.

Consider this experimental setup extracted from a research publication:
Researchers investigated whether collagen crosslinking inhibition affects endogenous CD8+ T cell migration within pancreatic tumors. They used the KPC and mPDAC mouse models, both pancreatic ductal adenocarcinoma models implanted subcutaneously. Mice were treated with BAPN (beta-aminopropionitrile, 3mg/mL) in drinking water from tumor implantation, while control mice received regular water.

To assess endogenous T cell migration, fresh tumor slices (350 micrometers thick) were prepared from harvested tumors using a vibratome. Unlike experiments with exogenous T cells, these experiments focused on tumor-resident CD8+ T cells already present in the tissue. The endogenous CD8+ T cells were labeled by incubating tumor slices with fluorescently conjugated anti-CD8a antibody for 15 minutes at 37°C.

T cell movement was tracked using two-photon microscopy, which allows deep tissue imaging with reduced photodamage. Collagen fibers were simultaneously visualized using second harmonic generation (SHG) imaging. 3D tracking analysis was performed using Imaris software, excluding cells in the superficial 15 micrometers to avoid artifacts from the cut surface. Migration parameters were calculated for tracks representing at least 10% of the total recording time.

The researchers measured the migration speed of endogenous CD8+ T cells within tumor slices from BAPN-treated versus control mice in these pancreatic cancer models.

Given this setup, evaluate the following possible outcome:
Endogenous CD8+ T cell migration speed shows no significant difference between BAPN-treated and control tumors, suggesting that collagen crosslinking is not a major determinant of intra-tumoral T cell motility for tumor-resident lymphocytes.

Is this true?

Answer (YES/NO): NO